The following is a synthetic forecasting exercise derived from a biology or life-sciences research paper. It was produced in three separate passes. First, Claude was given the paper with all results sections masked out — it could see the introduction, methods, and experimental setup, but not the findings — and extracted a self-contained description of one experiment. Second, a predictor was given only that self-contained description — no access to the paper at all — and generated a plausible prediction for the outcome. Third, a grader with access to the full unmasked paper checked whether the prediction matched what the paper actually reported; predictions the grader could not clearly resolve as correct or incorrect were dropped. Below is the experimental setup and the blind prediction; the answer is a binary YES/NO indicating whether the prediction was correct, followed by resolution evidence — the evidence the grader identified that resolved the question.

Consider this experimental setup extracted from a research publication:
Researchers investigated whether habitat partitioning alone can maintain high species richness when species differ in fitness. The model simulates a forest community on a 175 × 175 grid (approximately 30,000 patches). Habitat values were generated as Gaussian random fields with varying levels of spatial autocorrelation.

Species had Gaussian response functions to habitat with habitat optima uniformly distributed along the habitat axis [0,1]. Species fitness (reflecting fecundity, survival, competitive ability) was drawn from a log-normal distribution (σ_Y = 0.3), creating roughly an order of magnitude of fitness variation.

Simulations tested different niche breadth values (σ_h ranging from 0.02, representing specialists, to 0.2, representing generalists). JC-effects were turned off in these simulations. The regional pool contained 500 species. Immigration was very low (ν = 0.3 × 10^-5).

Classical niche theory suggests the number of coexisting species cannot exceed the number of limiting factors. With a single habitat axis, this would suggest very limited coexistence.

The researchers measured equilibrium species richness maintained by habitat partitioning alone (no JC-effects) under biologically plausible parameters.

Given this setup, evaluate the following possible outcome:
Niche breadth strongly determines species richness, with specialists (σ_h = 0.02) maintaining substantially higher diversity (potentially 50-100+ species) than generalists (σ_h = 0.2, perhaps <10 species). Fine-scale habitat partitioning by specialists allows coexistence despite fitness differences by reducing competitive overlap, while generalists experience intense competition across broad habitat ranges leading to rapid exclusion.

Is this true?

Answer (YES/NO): NO